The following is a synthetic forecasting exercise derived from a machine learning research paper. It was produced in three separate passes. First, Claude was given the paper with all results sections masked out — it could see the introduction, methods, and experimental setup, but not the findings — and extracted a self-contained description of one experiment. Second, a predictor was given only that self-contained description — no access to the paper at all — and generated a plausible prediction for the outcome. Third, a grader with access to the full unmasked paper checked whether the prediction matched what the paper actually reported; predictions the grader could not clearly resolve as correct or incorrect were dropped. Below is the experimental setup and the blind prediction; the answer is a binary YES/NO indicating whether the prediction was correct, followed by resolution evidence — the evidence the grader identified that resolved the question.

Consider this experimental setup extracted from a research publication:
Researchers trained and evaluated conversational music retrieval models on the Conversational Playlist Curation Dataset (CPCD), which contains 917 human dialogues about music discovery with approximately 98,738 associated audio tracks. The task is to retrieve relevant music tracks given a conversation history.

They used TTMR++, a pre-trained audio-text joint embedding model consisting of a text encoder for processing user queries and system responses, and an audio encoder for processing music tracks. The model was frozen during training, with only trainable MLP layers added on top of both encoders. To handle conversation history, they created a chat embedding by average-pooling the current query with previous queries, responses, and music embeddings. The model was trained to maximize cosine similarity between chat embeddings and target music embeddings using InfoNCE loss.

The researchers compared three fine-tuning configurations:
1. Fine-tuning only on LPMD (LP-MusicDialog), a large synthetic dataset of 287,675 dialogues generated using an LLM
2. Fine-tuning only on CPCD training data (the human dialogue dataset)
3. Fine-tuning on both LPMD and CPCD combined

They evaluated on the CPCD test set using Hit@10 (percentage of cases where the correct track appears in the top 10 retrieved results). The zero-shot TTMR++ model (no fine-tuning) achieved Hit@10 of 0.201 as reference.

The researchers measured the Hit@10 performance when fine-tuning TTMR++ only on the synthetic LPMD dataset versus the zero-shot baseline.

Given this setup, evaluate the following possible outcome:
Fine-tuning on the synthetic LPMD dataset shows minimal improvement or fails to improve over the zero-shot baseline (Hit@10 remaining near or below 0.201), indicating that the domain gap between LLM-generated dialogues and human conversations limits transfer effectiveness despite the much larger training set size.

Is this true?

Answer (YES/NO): YES